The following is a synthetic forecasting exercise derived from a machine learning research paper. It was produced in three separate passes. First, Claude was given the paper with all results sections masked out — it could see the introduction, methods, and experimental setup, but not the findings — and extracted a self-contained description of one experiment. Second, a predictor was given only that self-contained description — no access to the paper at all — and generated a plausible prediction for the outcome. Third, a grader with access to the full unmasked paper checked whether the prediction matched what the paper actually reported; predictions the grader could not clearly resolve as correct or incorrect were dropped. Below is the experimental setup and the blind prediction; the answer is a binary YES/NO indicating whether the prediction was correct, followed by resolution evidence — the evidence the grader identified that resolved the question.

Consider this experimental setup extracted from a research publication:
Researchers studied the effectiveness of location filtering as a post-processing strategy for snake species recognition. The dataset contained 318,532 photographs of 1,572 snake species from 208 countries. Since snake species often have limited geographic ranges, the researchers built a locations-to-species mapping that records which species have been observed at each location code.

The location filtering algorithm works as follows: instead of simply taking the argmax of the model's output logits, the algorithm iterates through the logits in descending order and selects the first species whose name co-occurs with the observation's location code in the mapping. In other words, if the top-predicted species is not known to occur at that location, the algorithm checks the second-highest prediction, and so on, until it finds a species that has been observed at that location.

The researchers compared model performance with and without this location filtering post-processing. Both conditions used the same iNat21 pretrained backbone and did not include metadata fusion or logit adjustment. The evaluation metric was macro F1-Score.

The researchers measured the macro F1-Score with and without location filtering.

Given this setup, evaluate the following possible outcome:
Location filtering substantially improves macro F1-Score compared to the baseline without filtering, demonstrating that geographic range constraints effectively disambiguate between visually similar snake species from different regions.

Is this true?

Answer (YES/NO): YES